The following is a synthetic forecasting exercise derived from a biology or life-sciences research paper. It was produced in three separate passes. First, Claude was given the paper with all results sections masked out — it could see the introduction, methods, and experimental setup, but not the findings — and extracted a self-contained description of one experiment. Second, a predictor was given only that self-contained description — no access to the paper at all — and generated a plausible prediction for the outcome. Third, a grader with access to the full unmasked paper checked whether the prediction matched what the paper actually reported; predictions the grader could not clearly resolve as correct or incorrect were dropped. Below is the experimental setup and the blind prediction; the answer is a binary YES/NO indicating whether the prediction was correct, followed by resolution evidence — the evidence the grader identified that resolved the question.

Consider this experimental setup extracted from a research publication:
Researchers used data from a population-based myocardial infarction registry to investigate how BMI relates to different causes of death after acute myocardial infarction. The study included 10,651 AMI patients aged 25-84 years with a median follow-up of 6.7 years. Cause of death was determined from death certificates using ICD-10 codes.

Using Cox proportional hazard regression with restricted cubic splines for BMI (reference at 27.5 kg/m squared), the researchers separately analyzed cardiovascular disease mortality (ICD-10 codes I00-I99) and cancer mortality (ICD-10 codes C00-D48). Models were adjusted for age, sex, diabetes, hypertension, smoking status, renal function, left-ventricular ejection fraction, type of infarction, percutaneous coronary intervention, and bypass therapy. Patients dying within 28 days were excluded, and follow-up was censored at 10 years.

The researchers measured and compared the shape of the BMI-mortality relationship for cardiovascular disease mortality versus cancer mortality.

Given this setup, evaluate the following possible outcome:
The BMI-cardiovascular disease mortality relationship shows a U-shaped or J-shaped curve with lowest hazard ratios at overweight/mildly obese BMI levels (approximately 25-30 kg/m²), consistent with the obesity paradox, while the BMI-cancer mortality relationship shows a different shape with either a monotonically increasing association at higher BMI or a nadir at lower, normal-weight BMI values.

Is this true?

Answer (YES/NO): NO